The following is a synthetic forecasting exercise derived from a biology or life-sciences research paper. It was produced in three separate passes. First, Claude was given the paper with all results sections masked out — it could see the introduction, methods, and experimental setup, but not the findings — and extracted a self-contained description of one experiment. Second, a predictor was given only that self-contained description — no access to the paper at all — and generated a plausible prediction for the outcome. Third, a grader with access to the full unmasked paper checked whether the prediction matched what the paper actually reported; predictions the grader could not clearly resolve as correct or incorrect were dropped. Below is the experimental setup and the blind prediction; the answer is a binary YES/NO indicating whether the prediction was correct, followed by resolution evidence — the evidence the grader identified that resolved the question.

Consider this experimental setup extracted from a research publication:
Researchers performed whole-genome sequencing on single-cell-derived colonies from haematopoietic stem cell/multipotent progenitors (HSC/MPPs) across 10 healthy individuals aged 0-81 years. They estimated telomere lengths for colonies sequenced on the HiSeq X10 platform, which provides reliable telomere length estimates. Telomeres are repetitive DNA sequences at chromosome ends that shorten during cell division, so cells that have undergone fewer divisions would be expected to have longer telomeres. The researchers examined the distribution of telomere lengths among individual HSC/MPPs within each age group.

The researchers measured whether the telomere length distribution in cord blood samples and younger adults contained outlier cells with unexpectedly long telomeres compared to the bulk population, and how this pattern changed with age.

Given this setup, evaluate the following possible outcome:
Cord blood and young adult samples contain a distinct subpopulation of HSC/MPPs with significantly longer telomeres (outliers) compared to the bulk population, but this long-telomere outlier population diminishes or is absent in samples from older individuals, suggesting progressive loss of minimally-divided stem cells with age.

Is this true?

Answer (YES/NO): YES